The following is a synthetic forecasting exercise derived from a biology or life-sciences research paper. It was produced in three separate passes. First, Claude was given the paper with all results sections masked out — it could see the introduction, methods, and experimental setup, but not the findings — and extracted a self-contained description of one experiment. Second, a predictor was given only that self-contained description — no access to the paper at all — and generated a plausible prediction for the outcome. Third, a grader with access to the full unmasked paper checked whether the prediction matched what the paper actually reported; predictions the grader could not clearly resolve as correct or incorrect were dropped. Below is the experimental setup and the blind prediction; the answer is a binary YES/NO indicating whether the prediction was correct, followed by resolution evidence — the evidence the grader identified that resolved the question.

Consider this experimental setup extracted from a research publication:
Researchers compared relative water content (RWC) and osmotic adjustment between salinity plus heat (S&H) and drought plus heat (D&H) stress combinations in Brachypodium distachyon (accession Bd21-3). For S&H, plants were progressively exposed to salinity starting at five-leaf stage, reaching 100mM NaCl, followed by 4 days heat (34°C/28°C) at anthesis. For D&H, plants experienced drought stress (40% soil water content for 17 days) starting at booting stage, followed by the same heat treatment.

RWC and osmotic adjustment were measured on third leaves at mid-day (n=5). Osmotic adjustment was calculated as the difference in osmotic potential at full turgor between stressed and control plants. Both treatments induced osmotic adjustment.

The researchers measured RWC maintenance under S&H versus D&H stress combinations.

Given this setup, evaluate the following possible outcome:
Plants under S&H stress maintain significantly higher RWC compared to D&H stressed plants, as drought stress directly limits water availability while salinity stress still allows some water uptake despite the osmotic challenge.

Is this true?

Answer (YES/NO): YES